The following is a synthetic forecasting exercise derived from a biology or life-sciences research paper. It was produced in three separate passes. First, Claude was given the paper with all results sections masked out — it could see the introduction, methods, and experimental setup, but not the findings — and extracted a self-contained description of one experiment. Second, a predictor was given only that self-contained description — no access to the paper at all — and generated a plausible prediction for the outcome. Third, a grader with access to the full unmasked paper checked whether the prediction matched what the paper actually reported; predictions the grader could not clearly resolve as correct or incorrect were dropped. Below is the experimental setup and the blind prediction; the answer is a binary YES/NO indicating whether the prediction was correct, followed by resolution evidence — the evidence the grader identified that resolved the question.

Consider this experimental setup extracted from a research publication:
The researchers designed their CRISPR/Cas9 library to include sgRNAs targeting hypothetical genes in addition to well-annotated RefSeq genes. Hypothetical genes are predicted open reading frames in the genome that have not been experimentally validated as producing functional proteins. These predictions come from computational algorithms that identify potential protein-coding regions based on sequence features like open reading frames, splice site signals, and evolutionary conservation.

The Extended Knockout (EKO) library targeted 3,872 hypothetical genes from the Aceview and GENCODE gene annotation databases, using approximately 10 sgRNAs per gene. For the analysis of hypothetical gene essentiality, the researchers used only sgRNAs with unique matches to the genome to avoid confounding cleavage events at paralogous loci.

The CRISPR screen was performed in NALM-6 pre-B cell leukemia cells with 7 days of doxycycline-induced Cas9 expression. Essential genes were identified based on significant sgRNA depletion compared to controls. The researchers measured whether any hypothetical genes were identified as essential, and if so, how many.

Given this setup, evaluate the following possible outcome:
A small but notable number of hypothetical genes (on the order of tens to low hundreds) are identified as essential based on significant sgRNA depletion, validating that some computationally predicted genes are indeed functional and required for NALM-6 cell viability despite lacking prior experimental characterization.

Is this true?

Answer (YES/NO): YES